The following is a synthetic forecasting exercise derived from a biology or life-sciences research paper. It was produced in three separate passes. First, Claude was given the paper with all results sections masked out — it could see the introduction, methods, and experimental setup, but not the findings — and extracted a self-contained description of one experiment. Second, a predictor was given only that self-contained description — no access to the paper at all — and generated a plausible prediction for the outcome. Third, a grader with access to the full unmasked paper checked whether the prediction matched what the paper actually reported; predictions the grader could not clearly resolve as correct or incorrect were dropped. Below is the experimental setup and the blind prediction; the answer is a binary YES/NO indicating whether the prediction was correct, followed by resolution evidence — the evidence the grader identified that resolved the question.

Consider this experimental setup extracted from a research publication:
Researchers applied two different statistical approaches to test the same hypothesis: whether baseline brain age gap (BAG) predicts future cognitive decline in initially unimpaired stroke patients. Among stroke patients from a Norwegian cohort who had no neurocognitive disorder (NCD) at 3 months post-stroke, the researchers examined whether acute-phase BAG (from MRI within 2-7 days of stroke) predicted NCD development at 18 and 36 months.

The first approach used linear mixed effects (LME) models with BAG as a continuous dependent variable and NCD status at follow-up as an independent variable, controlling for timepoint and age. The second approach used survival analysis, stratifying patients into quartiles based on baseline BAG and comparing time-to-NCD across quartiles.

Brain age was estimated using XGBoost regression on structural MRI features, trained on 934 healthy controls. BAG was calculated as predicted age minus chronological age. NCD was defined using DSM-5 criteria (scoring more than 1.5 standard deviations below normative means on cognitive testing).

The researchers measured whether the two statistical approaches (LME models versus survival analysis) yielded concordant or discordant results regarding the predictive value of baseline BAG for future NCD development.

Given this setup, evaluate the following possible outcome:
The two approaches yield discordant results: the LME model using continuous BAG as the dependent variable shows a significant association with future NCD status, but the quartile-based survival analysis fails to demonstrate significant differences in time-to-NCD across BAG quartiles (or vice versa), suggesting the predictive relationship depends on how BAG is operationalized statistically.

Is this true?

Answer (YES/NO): YES